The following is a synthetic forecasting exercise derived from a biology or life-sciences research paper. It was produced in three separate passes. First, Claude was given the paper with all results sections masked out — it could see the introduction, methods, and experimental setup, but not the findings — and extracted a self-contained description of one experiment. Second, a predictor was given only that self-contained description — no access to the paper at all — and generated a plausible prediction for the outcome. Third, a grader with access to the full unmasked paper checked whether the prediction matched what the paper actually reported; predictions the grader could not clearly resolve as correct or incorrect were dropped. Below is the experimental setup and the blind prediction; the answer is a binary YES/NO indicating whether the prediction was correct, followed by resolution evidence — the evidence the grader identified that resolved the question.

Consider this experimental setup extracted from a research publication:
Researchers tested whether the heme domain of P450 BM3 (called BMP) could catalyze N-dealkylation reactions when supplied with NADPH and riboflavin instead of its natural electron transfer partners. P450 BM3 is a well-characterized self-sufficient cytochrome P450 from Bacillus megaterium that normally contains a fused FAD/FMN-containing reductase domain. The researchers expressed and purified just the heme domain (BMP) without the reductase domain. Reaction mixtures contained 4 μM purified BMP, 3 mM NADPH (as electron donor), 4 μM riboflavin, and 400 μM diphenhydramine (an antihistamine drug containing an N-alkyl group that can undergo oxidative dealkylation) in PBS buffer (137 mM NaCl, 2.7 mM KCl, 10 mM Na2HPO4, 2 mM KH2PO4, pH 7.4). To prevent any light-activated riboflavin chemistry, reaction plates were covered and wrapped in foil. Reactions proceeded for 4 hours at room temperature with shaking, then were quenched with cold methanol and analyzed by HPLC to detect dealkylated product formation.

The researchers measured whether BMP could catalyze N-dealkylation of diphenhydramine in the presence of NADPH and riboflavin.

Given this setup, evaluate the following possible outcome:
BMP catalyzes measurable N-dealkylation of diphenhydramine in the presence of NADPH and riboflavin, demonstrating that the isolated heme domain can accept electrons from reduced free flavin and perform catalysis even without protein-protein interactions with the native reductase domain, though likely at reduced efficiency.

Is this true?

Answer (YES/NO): YES